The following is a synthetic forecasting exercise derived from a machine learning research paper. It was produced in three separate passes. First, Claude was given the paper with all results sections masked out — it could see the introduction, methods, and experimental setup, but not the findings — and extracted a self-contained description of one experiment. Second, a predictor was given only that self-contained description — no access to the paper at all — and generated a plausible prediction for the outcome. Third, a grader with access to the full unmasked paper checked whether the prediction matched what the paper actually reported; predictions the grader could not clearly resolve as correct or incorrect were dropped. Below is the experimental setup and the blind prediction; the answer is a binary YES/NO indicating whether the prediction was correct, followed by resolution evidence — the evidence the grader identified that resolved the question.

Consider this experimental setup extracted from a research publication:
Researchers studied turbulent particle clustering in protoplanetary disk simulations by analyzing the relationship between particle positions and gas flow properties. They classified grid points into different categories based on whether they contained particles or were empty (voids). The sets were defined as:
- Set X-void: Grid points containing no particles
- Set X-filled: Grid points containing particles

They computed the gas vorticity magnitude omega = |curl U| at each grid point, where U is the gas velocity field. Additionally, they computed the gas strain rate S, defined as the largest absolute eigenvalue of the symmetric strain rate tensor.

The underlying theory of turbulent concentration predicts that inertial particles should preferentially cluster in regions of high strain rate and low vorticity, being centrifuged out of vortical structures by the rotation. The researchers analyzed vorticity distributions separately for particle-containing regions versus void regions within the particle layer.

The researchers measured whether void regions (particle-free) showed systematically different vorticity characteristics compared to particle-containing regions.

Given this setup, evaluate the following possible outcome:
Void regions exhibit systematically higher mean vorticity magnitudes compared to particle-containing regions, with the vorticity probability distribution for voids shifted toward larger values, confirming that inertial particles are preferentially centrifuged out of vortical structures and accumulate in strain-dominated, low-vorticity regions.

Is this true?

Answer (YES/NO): NO